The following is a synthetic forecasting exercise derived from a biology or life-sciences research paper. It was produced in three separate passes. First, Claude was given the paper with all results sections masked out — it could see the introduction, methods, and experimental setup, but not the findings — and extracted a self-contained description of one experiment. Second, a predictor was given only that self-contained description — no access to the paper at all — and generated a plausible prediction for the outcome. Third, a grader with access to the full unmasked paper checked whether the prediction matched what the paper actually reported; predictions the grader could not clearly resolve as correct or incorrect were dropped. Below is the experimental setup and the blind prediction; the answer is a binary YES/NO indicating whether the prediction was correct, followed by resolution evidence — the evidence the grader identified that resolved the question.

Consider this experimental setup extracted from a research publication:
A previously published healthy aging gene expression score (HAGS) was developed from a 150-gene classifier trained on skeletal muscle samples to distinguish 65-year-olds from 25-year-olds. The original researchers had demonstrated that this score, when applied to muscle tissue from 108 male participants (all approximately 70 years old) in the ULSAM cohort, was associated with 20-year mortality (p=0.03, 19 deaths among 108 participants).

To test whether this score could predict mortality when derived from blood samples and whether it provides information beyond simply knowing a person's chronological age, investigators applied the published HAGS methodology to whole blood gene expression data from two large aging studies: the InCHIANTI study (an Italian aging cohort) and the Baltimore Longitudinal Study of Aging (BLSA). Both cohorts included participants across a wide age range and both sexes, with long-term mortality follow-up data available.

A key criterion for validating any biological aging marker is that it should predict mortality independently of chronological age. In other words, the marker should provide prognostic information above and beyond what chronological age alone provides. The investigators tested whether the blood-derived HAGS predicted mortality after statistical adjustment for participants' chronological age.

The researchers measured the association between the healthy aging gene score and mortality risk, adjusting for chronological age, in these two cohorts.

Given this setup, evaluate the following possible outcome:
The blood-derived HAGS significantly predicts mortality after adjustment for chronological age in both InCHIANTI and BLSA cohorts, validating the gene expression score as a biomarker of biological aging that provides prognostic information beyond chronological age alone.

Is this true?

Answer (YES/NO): NO